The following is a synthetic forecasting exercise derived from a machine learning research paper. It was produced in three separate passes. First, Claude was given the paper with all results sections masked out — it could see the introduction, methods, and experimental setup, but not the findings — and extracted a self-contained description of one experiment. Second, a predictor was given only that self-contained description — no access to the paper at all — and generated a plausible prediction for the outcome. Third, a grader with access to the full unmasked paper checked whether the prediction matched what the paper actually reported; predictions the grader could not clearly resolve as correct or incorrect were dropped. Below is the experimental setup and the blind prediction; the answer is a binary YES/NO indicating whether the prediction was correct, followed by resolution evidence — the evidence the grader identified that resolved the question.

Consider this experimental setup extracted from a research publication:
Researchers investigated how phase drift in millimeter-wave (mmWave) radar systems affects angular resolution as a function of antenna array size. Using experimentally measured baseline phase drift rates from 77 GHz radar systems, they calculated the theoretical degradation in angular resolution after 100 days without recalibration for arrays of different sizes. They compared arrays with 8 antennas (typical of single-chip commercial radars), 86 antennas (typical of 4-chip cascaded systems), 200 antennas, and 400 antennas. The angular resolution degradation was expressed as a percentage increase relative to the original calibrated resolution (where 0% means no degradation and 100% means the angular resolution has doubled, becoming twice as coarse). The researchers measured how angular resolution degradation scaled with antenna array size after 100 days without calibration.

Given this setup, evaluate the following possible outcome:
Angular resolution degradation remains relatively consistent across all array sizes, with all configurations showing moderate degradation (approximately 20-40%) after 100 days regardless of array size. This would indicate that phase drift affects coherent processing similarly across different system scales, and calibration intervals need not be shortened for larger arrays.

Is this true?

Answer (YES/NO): NO